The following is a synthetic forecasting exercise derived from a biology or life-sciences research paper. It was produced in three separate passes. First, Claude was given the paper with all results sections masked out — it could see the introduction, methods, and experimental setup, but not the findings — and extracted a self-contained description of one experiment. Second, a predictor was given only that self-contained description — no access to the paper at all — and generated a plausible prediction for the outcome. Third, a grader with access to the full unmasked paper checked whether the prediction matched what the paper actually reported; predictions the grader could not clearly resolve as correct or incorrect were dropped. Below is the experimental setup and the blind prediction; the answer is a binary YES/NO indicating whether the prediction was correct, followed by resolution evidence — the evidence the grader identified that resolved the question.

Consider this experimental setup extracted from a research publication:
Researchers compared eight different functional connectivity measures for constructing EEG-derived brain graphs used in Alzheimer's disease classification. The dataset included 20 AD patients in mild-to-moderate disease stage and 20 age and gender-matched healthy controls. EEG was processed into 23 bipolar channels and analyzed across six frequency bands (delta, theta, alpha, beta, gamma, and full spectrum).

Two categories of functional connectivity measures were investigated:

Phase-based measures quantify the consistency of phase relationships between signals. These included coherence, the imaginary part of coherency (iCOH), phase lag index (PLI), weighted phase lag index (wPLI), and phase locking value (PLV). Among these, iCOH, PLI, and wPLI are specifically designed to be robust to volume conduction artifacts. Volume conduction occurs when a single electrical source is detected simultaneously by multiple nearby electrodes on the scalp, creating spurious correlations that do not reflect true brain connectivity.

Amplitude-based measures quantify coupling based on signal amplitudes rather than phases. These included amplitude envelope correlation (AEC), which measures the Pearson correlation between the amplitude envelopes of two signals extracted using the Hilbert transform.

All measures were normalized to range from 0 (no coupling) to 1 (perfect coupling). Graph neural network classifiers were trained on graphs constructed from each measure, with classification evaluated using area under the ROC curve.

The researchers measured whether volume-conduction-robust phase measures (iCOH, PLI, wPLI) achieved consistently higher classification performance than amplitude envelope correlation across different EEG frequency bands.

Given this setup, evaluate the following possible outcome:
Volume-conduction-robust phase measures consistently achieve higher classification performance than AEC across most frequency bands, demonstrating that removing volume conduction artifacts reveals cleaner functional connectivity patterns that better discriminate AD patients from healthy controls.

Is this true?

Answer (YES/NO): NO